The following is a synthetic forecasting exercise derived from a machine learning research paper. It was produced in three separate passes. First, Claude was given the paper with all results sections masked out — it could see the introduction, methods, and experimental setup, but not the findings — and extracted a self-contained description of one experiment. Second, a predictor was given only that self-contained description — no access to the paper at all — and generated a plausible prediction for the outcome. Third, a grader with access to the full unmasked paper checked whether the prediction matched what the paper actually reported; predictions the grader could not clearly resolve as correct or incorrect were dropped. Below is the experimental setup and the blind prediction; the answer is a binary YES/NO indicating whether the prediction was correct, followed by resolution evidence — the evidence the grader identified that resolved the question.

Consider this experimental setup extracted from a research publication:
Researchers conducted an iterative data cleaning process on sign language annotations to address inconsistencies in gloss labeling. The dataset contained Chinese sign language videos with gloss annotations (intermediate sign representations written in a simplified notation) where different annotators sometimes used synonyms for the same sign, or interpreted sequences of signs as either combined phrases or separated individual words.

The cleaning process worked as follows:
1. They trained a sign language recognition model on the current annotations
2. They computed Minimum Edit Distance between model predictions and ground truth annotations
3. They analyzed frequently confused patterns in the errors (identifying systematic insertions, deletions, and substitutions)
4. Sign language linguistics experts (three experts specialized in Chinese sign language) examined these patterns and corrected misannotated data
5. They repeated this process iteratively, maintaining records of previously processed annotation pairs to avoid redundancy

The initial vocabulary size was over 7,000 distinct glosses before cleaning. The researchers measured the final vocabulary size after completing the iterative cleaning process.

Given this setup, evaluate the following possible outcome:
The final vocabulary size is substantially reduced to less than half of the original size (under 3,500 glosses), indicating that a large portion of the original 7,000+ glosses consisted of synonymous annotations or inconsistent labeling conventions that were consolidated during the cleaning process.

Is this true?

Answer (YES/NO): NO